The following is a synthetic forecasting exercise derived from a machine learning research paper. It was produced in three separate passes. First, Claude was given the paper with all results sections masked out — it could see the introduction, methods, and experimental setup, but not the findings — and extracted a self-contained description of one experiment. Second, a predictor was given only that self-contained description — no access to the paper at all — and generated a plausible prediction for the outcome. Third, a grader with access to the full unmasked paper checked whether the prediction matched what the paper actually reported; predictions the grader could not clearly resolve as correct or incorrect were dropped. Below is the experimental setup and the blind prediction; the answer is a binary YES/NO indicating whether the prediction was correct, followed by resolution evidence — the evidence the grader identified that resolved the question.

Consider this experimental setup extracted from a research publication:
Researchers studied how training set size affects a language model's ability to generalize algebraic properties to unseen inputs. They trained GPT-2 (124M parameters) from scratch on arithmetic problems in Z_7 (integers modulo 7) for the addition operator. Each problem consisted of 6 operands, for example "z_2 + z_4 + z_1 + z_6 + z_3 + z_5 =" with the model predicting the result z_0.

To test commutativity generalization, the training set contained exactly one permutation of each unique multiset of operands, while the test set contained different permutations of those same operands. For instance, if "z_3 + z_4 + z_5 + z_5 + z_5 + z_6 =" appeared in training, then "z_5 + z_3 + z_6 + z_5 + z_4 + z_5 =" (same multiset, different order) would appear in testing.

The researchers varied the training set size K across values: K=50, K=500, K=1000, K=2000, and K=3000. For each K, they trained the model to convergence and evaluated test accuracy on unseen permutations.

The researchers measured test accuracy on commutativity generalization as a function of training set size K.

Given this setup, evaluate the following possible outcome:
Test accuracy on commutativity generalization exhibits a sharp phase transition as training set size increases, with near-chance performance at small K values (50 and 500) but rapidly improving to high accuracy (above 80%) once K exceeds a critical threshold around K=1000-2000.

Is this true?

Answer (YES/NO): NO